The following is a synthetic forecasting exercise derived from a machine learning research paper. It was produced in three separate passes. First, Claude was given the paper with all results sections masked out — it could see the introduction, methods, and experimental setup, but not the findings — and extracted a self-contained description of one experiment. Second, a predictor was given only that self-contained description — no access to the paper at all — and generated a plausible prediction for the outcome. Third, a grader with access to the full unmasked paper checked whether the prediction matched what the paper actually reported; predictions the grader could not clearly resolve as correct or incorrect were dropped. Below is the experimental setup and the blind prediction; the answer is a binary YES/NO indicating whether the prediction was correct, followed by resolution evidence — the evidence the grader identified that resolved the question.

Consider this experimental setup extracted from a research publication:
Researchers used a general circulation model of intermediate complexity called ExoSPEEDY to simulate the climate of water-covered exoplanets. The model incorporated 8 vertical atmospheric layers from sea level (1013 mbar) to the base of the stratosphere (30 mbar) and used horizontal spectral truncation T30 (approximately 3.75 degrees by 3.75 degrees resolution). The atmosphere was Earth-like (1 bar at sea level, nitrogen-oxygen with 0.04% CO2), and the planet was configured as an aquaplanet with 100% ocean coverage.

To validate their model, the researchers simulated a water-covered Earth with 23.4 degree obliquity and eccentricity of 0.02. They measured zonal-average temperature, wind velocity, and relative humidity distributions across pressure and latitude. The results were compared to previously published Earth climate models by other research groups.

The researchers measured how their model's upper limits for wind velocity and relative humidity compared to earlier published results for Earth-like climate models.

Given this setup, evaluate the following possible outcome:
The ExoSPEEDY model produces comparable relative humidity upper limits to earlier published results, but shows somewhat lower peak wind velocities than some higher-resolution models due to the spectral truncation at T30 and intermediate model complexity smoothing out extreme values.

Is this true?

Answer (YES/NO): NO